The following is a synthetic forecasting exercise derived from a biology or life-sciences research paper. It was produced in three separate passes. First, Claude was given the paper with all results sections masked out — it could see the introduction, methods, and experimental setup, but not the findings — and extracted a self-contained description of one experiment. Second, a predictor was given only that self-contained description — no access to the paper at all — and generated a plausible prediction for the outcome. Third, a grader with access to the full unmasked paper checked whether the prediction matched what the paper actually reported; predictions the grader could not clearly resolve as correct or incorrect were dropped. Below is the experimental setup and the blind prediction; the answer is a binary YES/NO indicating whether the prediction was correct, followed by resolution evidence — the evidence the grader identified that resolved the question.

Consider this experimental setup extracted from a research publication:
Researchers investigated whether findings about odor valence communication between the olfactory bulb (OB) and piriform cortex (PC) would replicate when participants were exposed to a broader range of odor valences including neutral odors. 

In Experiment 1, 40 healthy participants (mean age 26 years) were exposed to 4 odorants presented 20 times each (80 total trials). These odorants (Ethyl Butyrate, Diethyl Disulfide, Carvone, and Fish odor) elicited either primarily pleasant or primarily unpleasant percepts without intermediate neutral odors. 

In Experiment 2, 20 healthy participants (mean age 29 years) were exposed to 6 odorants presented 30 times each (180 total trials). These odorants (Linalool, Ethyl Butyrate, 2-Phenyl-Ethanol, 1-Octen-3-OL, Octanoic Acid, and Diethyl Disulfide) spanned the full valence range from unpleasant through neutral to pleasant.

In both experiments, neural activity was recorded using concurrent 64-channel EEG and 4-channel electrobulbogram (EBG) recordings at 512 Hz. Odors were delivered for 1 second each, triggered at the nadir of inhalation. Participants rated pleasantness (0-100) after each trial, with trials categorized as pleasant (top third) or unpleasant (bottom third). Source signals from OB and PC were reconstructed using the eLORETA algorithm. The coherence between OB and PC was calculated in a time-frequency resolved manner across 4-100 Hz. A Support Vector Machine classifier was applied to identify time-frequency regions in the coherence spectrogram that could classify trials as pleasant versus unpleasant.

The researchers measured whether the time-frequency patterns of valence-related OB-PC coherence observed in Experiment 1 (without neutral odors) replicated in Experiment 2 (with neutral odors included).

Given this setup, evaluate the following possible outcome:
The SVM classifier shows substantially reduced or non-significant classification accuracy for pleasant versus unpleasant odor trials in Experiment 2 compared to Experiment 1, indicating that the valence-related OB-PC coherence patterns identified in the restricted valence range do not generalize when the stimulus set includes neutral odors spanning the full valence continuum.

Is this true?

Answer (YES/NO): NO